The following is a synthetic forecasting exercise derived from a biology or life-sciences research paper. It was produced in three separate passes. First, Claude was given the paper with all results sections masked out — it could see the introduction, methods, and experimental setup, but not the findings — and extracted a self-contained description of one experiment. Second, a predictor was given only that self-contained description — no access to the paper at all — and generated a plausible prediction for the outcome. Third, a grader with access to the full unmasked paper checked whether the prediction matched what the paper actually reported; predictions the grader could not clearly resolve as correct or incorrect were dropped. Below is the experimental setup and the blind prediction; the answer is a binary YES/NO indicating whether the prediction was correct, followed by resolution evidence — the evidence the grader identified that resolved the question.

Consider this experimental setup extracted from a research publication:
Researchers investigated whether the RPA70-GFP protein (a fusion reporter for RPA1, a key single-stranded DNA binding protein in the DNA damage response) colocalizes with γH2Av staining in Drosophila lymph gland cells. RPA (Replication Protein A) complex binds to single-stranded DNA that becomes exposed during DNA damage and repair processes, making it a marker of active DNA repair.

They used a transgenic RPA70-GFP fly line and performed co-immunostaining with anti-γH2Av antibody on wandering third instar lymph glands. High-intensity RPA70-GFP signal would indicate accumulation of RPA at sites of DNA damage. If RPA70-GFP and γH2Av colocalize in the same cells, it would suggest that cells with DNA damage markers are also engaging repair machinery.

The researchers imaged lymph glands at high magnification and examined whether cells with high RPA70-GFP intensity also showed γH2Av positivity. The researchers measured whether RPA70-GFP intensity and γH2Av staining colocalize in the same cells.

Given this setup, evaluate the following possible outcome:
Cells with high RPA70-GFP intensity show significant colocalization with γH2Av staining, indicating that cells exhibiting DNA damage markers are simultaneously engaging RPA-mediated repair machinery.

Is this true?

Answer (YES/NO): YES